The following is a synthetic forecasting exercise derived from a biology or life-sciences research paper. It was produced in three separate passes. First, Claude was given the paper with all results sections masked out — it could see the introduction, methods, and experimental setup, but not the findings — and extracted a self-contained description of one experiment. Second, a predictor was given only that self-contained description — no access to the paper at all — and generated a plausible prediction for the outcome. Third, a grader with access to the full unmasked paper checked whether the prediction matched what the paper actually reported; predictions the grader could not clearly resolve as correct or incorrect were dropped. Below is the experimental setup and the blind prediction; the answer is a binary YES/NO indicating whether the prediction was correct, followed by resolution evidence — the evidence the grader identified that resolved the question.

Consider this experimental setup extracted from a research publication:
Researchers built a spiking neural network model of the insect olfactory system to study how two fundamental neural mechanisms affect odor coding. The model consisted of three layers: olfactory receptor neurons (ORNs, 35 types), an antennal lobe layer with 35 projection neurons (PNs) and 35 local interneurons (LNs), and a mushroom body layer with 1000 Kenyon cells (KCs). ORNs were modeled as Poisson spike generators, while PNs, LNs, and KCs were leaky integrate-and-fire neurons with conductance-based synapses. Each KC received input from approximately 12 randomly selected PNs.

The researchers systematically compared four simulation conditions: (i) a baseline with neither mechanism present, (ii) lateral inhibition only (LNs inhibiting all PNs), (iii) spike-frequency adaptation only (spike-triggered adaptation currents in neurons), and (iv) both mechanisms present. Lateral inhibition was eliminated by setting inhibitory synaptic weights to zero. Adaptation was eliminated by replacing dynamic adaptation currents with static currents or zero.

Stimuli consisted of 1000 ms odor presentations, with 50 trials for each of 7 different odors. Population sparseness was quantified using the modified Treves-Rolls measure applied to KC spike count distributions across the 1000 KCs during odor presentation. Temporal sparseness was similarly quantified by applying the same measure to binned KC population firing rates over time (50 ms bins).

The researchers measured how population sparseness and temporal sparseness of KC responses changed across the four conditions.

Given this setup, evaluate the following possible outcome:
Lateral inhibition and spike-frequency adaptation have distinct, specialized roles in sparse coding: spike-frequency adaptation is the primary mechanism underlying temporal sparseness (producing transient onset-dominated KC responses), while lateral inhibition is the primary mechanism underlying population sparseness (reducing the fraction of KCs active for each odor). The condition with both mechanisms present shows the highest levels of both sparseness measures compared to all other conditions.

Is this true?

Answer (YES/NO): YES